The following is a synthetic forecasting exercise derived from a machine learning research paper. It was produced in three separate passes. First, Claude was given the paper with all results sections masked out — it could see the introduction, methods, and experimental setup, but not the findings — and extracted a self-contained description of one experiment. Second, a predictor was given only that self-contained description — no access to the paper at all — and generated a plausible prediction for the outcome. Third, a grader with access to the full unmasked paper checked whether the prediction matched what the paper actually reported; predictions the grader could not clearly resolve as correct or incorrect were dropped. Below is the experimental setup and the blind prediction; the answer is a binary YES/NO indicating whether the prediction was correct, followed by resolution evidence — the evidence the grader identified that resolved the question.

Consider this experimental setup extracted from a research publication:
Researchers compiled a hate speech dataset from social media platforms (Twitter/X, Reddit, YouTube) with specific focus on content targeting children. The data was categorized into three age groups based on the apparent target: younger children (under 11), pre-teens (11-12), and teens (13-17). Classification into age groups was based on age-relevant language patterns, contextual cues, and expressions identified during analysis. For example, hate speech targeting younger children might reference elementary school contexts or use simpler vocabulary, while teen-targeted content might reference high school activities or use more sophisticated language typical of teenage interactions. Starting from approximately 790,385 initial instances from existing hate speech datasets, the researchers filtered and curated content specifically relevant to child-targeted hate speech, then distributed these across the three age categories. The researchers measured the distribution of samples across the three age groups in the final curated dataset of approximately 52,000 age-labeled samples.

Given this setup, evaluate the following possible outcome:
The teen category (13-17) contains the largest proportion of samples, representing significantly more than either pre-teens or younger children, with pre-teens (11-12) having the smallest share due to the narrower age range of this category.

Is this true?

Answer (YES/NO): NO